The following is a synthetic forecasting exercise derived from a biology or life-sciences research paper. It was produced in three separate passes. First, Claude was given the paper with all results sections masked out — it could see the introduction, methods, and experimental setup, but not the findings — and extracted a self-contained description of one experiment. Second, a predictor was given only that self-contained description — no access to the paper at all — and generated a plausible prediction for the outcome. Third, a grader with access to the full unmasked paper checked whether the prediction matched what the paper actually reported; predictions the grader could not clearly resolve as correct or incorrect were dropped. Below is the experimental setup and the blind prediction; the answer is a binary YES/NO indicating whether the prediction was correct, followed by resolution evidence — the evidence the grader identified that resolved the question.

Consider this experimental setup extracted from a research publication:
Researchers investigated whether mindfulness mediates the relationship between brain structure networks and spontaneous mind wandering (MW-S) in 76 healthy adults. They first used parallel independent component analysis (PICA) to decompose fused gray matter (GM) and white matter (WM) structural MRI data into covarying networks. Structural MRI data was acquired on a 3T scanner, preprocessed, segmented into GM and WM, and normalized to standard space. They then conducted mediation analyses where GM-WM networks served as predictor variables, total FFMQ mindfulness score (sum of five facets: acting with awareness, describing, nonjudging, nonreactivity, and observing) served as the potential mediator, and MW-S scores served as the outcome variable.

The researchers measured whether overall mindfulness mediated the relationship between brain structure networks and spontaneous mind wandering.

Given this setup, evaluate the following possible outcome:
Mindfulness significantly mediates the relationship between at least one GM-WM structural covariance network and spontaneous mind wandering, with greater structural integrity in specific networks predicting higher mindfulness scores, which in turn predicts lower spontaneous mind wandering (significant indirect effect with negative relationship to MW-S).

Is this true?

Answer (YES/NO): NO